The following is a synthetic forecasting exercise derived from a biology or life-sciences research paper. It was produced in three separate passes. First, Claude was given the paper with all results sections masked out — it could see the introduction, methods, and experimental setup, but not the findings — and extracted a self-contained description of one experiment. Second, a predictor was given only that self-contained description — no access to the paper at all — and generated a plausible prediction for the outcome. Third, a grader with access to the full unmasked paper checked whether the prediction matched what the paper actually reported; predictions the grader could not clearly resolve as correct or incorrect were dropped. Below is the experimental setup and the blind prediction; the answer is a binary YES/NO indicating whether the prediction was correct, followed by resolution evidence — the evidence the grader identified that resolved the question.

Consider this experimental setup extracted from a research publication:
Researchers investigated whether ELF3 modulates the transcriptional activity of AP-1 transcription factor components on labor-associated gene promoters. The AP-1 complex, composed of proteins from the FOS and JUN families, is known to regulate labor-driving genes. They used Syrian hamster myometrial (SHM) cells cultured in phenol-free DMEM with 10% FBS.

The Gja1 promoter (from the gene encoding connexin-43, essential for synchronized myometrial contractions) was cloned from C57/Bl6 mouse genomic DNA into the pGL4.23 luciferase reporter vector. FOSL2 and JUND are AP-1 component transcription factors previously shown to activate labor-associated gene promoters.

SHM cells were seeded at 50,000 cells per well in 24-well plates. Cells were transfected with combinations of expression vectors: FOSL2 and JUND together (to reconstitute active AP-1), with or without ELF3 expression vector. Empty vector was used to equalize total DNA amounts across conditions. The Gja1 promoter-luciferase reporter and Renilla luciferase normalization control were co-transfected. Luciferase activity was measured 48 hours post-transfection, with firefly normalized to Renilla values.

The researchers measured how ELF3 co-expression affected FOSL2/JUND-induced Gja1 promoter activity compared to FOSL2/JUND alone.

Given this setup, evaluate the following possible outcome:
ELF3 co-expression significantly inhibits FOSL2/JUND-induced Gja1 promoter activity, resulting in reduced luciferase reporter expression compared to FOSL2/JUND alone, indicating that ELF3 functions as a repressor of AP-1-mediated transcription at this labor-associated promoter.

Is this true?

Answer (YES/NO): YES